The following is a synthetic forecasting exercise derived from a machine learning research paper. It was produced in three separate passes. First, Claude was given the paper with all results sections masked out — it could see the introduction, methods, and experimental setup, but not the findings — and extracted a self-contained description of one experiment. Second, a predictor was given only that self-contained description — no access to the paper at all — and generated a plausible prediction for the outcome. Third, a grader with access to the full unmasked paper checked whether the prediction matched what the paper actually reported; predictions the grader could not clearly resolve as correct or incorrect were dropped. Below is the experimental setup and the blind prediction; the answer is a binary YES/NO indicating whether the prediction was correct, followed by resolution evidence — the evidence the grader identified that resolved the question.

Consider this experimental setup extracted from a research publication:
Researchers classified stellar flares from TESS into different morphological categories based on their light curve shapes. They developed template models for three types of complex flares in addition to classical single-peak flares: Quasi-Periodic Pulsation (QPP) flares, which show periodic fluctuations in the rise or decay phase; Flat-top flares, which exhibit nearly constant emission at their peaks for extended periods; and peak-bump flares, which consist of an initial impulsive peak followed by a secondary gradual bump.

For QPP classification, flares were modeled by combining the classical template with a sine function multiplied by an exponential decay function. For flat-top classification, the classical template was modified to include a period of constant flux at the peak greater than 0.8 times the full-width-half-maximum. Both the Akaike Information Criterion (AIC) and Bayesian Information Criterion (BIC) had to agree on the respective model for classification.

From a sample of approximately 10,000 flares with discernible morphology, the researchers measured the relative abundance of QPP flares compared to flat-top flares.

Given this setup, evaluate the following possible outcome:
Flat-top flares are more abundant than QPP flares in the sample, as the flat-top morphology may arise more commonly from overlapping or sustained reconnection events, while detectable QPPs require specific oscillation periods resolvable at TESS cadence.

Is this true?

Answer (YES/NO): YES